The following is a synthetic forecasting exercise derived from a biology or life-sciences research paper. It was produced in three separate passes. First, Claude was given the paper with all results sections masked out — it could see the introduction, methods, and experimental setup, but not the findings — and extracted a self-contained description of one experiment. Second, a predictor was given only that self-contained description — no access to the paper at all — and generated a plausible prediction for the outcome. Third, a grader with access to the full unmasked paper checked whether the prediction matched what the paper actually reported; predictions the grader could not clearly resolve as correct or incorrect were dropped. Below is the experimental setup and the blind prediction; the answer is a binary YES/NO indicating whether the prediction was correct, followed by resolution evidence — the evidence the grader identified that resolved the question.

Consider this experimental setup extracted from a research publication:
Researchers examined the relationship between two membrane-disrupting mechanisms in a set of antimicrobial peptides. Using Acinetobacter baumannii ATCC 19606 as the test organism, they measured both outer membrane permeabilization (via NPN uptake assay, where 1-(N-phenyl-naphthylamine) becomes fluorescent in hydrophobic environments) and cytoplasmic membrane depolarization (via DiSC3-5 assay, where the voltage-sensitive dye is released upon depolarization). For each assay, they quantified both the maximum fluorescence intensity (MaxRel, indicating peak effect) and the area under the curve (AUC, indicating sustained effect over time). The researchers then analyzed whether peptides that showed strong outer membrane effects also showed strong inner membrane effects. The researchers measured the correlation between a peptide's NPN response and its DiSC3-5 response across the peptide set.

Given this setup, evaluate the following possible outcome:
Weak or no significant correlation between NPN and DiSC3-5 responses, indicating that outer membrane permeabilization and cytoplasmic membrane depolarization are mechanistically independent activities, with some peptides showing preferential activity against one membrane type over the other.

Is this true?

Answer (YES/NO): YES